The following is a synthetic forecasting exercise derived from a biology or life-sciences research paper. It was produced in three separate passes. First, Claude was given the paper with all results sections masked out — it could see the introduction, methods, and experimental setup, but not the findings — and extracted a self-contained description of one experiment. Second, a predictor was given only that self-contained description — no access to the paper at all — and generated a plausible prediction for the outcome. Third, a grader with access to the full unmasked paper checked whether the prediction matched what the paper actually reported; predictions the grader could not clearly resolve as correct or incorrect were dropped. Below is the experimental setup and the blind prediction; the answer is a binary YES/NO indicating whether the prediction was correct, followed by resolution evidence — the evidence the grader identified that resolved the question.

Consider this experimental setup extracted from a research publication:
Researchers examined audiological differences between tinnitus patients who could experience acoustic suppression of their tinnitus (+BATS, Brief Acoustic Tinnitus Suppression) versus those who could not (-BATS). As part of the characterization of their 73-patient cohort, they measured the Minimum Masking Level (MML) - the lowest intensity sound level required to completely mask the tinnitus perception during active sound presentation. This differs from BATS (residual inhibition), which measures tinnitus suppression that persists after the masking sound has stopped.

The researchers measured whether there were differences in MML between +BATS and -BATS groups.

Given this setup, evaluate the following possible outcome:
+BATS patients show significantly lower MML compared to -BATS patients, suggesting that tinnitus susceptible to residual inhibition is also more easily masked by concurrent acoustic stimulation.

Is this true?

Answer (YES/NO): YES